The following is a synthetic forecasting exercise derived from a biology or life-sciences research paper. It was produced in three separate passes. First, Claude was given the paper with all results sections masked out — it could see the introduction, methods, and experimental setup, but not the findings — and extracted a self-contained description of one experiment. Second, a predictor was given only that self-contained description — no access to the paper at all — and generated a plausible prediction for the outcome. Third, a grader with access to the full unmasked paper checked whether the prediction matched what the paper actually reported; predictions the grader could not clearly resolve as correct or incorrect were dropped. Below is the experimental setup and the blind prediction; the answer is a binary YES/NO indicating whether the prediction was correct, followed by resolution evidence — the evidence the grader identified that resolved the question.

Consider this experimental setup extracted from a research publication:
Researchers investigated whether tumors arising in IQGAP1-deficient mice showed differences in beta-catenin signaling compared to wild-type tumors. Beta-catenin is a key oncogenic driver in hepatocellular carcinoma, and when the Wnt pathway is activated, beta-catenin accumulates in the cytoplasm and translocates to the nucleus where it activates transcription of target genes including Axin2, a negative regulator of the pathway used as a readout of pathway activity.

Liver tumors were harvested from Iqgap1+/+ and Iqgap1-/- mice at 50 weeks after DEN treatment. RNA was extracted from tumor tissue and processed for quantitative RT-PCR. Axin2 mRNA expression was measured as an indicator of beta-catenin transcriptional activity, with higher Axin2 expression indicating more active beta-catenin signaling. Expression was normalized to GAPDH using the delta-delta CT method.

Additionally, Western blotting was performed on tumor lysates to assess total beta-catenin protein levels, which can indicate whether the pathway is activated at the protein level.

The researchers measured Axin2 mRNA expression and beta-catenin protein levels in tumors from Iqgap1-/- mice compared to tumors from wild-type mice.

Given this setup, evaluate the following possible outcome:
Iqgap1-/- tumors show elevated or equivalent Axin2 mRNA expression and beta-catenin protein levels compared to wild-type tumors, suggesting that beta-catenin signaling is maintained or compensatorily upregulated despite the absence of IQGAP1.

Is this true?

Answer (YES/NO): YES